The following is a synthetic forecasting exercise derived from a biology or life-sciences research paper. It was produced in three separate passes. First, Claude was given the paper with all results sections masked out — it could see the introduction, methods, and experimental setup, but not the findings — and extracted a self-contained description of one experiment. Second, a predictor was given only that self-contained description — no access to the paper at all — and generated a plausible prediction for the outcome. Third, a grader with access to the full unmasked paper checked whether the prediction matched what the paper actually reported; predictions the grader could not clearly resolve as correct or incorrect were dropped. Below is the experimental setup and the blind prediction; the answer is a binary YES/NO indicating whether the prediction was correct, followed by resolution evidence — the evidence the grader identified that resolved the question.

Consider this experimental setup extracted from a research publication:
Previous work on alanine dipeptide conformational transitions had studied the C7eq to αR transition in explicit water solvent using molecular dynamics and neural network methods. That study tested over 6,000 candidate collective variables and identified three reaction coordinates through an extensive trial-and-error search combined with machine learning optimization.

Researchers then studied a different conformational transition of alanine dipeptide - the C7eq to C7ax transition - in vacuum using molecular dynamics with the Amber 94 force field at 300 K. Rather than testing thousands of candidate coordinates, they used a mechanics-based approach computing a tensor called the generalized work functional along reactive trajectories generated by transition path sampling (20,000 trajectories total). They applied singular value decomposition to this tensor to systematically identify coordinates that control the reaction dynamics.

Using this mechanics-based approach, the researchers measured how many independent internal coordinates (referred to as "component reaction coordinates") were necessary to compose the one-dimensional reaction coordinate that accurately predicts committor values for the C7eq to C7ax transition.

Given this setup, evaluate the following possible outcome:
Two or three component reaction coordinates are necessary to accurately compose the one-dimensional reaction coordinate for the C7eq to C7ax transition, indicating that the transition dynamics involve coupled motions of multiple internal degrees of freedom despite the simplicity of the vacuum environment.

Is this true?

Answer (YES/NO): NO